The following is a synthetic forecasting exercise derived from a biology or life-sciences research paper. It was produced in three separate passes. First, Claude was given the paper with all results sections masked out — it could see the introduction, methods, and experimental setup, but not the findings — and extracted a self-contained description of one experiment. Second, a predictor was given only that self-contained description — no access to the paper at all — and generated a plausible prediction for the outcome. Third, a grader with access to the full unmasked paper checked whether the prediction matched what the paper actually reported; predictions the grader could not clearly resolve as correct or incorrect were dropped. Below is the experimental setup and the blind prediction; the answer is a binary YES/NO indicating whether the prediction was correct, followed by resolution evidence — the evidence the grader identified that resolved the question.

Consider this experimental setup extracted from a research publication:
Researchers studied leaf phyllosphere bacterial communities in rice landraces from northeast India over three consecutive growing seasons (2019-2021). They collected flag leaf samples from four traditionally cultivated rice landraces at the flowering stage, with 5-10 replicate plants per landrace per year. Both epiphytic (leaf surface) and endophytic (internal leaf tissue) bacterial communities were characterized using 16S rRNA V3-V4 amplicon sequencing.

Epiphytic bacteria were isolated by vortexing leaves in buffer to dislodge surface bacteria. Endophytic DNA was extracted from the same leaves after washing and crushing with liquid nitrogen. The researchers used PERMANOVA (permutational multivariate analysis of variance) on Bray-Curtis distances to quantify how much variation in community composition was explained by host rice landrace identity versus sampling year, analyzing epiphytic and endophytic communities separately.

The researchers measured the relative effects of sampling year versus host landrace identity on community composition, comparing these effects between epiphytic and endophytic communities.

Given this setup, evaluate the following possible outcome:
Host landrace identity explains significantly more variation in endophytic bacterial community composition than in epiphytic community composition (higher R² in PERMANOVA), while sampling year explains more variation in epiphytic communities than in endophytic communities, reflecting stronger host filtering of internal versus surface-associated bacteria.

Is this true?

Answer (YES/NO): NO